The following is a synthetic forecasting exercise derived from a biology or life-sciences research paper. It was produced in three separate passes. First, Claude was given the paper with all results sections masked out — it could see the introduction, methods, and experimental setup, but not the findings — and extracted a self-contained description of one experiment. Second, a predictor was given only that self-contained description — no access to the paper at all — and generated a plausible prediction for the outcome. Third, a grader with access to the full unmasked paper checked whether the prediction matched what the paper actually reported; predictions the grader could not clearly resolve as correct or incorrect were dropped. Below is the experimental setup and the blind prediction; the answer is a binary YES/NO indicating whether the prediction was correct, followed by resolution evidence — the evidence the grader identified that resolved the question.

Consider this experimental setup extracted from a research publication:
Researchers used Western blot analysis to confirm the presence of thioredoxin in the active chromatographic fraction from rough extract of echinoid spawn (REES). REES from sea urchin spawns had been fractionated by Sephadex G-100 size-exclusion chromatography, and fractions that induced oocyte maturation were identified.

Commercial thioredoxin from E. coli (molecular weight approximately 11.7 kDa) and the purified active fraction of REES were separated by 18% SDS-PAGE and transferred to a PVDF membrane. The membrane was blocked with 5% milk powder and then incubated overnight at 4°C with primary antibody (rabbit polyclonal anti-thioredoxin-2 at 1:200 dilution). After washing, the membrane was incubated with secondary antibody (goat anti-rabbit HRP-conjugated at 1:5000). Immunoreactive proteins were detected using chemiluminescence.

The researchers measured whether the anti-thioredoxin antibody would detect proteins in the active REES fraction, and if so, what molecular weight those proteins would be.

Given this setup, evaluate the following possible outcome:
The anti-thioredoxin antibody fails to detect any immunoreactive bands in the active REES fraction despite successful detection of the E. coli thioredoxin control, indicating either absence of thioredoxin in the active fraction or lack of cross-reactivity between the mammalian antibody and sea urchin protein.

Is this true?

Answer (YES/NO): NO